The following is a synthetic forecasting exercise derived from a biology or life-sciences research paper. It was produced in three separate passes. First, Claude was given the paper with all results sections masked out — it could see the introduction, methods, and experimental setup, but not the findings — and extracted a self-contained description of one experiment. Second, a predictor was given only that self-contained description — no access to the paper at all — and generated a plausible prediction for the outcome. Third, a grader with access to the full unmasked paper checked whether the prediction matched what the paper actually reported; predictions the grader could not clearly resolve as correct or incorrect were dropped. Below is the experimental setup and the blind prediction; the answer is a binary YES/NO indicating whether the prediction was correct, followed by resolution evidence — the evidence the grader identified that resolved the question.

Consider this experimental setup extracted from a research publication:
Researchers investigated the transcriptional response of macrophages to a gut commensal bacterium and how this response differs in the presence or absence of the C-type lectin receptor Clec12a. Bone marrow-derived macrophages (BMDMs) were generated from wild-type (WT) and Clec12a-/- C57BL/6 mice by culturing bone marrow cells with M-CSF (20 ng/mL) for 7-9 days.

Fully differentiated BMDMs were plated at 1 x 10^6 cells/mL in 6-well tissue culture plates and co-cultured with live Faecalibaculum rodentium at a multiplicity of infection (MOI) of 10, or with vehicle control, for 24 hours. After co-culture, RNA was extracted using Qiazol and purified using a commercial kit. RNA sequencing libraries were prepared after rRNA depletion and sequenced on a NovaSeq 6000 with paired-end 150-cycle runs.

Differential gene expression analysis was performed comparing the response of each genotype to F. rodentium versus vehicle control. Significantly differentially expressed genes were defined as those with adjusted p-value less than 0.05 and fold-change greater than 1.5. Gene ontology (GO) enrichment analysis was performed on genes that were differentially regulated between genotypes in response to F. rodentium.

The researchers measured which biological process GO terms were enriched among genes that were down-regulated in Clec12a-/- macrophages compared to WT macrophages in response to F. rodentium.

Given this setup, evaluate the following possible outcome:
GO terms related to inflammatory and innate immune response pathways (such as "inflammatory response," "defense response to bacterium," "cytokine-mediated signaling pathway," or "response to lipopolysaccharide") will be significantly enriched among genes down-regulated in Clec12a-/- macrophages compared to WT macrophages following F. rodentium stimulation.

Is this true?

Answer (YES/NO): YES